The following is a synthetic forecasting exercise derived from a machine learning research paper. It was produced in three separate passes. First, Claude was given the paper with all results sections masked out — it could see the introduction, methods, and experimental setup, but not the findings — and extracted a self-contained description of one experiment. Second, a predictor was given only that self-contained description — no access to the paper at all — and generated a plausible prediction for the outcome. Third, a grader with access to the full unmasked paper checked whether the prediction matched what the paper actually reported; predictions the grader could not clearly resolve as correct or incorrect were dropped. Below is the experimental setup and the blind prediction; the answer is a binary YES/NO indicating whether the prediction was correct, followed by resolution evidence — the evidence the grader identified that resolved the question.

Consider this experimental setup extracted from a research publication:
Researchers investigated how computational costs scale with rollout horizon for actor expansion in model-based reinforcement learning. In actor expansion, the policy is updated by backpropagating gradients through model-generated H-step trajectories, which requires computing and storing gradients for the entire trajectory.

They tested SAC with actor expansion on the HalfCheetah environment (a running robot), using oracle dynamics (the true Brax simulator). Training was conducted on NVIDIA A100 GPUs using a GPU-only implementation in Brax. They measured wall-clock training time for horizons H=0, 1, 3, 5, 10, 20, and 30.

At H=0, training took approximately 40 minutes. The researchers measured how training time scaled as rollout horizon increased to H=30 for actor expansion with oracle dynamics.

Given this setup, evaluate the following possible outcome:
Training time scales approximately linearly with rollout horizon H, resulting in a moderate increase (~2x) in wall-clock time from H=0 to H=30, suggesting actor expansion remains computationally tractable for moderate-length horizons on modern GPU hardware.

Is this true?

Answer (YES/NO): NO